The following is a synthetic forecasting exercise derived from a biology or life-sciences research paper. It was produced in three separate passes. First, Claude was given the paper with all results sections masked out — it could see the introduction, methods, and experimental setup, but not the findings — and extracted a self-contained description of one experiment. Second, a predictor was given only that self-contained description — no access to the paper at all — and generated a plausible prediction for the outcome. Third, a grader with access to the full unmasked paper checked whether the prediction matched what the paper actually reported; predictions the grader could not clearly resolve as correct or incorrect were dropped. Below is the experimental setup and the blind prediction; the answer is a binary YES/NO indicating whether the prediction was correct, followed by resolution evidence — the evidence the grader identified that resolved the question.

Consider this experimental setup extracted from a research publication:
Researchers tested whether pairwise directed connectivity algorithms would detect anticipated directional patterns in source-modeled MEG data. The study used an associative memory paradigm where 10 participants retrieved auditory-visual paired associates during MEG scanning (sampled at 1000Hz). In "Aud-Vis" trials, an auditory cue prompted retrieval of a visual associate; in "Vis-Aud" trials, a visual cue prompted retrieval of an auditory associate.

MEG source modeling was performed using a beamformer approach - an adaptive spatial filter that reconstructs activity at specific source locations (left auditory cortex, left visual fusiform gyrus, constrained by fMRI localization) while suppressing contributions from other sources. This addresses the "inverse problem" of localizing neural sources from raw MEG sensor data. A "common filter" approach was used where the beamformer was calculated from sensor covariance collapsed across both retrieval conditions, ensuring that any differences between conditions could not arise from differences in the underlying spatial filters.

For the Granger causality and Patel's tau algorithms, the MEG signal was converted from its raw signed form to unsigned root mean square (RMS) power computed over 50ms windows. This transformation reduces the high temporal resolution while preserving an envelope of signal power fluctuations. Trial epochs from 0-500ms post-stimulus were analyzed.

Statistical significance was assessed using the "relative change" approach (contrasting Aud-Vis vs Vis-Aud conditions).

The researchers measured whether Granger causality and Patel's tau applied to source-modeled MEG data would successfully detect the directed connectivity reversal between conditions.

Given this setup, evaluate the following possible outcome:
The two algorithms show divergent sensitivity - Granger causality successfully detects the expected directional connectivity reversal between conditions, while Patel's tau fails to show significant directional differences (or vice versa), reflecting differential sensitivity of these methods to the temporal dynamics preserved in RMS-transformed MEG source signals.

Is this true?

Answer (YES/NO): NO